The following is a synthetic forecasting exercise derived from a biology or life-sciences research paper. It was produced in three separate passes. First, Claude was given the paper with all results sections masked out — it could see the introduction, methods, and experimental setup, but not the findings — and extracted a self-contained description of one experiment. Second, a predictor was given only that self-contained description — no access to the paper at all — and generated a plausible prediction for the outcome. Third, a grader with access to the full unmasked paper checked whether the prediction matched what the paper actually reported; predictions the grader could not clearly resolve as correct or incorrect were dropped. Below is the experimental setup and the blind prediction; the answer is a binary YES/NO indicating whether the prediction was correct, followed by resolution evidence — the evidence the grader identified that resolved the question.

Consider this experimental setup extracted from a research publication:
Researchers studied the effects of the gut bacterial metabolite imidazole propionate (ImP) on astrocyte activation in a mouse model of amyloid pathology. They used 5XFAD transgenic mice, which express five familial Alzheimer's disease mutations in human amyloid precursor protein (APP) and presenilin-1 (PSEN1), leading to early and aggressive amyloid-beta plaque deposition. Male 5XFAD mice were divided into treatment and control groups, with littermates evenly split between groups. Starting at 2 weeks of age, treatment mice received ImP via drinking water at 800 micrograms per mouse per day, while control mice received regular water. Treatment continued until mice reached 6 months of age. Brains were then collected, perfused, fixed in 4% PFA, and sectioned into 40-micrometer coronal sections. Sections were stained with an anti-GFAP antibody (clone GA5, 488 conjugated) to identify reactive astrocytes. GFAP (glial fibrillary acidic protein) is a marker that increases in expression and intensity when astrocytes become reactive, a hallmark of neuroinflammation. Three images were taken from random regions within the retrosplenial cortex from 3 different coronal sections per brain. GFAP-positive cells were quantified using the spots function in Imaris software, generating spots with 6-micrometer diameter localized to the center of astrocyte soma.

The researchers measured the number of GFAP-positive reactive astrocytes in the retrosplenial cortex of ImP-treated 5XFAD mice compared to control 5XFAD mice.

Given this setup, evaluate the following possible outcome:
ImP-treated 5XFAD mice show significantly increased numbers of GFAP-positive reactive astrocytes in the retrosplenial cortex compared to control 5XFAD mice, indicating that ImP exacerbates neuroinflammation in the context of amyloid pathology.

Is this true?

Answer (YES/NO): YES